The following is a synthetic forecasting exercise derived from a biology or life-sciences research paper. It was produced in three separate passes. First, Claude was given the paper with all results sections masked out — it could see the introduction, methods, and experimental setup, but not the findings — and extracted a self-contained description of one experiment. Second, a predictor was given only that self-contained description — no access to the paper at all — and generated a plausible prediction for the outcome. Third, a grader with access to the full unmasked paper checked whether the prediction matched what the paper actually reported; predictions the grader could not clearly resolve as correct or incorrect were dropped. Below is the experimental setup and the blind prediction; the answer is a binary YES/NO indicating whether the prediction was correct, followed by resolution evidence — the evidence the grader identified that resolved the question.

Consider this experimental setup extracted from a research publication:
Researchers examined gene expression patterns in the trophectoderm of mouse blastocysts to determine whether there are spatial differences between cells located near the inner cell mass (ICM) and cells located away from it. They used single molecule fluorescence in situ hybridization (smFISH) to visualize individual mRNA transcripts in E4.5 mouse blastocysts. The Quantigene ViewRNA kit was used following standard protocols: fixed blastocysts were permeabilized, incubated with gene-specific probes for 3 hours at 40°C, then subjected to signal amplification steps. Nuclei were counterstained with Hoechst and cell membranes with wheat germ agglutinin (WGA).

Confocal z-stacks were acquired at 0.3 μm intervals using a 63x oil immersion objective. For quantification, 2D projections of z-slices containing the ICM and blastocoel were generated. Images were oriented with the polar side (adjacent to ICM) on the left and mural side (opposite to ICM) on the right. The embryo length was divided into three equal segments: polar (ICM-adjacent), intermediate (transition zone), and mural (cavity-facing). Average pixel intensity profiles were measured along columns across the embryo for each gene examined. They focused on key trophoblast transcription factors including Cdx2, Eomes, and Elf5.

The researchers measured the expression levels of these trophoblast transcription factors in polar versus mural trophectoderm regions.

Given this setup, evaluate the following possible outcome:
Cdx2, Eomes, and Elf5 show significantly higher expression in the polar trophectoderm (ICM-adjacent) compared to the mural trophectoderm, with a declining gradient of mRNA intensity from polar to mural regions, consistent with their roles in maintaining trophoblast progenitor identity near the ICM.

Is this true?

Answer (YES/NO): NO